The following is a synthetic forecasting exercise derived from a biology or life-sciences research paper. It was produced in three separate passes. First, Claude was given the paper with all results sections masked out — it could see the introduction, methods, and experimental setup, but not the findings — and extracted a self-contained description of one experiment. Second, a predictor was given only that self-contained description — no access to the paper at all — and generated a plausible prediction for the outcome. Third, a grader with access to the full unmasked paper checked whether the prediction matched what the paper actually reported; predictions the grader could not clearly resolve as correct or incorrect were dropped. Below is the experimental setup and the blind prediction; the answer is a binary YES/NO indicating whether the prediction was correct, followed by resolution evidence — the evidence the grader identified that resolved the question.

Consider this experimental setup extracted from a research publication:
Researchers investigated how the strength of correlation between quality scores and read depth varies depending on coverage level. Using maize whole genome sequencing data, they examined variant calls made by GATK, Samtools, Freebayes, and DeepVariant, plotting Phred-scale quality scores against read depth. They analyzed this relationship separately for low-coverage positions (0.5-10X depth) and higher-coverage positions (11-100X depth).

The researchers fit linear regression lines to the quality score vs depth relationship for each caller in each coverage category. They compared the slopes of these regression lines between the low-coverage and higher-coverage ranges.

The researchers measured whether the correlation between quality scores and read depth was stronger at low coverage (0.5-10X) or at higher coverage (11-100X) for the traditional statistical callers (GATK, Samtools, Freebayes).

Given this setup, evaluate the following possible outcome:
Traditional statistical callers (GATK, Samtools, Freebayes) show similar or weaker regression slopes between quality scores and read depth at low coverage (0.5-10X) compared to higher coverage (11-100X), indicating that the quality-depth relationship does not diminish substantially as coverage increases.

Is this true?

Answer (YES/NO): NO